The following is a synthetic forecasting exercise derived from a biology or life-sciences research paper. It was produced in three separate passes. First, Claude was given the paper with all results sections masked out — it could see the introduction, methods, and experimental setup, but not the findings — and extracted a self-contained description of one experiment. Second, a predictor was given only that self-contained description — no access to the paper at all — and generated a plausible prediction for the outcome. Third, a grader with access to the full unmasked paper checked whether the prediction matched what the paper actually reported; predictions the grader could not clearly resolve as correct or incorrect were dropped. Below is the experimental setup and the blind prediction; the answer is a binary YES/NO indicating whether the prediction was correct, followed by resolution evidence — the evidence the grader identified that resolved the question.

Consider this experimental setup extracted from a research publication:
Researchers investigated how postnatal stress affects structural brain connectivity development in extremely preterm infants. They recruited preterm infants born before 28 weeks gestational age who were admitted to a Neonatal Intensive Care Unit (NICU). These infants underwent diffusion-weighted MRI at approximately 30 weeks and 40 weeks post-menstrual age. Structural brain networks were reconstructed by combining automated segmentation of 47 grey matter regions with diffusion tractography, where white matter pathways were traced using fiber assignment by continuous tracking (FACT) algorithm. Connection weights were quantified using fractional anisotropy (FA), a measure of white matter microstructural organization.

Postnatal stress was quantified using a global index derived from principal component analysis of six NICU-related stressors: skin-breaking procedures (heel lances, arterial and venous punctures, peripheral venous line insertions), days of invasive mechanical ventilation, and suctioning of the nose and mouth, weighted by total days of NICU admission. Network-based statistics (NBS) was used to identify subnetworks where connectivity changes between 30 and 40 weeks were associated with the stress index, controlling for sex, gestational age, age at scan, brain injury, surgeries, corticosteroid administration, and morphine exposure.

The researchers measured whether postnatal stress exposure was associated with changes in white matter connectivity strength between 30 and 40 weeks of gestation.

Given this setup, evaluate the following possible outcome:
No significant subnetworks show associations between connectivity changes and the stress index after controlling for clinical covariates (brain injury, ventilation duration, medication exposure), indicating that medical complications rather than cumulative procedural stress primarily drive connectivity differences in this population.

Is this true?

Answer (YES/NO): NO